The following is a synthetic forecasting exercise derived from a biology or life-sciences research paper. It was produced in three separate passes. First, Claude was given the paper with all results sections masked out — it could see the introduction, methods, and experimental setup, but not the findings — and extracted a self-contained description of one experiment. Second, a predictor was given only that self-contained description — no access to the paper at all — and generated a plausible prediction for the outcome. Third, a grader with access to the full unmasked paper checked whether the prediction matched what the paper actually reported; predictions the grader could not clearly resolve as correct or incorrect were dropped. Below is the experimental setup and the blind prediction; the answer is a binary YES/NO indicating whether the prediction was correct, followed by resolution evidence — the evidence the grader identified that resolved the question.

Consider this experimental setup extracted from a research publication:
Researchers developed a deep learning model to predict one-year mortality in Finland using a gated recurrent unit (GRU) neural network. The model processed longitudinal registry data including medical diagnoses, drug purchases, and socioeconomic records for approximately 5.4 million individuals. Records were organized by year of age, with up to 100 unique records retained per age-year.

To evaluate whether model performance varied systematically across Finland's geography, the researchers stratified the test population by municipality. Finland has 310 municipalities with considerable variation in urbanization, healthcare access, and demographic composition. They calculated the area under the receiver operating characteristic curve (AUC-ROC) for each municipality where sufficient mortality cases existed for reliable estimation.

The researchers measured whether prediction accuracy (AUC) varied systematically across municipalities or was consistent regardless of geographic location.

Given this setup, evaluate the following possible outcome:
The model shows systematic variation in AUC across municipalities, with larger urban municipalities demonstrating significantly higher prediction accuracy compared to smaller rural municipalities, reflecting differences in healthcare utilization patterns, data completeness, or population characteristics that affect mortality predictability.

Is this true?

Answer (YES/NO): YES